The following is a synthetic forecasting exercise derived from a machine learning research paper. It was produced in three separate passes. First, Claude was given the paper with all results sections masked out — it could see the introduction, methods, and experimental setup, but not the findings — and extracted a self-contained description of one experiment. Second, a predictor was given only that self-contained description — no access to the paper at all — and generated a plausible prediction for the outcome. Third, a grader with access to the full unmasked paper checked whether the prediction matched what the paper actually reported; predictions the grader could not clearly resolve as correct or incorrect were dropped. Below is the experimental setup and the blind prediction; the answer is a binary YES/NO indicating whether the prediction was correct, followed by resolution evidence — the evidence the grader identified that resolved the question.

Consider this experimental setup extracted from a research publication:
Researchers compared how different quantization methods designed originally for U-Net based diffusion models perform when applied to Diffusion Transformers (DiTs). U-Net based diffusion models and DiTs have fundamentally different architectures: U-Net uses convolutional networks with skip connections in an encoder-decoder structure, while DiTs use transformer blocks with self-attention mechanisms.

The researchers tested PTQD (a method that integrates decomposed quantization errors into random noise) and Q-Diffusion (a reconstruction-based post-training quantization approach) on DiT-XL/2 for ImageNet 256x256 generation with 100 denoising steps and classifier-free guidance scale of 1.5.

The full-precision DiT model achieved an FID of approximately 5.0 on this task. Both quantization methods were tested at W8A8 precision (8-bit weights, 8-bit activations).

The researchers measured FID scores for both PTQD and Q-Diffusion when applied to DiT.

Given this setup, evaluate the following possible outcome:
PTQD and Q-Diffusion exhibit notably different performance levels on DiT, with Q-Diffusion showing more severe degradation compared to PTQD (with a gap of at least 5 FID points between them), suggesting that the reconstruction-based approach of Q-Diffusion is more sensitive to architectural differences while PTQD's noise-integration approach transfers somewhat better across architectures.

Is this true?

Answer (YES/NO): NO